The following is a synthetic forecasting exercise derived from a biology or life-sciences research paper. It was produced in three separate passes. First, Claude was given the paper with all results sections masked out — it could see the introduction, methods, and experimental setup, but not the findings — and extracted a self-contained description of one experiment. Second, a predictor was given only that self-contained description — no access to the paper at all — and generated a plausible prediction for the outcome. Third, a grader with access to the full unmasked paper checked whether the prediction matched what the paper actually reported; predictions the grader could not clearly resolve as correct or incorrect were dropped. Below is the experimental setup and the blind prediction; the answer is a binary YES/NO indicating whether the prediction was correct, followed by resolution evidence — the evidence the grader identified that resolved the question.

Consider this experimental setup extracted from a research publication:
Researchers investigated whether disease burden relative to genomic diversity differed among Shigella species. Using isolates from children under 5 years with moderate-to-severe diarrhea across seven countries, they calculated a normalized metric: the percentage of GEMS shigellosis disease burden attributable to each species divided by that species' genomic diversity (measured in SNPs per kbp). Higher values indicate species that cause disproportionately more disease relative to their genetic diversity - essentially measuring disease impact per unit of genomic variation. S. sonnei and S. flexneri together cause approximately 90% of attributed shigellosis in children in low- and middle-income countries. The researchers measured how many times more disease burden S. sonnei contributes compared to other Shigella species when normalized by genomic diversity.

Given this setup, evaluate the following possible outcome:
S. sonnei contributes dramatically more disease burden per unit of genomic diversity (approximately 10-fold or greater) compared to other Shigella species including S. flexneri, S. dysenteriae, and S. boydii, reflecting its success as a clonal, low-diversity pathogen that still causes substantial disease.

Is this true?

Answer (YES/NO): YES